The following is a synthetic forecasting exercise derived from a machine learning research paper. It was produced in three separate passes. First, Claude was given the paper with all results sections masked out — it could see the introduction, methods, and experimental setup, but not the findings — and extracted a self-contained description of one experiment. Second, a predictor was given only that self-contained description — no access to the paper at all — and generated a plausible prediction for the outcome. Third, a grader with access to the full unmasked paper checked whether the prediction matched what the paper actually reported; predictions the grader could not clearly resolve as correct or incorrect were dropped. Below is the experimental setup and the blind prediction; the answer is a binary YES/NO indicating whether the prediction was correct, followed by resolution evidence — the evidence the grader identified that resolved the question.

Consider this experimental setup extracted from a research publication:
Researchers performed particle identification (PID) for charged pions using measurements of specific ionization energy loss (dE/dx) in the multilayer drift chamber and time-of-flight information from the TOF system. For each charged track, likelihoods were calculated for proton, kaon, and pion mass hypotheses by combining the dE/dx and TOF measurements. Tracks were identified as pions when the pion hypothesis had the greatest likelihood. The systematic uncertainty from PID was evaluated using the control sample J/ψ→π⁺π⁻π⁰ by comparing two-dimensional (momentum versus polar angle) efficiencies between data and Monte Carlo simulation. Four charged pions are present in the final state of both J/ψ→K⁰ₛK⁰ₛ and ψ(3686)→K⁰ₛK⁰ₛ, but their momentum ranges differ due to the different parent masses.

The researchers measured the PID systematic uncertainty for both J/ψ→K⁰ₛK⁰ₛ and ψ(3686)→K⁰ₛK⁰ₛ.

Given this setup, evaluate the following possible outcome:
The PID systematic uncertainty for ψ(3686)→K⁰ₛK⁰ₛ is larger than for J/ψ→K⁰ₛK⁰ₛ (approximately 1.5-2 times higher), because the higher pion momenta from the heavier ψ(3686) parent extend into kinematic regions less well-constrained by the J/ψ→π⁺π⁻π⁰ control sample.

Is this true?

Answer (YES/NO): NO